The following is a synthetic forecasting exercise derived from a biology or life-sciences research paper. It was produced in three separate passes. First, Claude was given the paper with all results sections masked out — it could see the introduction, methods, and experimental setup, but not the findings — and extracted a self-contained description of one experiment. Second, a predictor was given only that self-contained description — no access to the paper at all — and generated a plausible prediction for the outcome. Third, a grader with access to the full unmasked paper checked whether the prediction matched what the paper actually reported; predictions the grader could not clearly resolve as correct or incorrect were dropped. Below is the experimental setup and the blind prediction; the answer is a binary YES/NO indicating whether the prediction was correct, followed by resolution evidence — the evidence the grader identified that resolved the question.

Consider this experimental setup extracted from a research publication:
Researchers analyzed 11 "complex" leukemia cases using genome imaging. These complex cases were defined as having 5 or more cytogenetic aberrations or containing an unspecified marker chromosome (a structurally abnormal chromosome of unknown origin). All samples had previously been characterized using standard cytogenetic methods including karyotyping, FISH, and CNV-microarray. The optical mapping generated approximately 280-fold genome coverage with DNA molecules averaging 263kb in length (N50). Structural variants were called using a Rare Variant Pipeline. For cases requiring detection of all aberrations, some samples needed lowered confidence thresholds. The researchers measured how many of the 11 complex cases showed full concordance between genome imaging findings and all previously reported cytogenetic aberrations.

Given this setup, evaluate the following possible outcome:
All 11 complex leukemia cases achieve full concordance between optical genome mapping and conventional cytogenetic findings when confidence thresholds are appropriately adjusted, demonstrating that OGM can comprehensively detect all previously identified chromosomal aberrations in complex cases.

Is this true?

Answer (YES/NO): NO